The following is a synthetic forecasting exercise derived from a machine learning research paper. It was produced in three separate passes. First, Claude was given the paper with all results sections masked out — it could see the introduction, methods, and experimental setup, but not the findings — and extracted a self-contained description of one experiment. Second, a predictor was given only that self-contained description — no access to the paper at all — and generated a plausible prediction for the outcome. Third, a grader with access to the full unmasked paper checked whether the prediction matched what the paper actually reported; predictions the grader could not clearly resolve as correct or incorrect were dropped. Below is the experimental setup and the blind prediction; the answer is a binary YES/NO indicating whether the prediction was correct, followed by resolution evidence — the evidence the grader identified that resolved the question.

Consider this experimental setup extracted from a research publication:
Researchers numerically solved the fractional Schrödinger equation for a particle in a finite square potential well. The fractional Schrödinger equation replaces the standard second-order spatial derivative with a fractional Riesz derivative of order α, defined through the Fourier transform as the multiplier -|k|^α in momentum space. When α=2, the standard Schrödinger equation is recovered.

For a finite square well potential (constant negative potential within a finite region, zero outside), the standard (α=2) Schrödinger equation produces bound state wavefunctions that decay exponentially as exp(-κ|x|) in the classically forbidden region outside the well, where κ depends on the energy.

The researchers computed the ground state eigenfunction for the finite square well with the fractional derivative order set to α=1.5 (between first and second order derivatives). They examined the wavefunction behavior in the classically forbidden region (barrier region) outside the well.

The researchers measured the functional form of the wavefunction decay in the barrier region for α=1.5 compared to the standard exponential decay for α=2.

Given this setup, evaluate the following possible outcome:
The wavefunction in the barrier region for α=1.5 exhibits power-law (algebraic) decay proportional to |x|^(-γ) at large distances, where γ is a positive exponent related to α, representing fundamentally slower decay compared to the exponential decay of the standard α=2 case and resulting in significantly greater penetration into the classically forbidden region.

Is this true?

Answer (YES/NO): NO